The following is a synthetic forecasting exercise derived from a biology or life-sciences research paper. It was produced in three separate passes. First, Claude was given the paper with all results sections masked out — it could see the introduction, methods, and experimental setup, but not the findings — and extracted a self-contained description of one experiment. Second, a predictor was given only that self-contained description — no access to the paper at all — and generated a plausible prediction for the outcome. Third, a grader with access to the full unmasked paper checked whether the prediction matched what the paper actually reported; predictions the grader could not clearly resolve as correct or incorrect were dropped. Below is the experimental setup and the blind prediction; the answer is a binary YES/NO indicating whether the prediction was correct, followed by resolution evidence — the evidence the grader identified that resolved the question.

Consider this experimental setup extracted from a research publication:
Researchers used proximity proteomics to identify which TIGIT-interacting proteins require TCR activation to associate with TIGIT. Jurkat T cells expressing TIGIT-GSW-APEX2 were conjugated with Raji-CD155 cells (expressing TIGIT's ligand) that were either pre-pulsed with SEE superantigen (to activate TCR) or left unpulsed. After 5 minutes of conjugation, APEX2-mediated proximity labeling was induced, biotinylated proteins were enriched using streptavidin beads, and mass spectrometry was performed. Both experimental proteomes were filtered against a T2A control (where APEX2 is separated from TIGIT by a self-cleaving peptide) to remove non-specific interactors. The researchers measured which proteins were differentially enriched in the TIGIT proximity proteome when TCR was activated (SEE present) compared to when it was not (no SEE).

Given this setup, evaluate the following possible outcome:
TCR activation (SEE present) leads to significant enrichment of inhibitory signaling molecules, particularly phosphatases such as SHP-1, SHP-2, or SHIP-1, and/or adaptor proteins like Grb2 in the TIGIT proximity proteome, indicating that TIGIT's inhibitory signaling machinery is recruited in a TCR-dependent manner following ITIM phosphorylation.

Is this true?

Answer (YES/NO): YES